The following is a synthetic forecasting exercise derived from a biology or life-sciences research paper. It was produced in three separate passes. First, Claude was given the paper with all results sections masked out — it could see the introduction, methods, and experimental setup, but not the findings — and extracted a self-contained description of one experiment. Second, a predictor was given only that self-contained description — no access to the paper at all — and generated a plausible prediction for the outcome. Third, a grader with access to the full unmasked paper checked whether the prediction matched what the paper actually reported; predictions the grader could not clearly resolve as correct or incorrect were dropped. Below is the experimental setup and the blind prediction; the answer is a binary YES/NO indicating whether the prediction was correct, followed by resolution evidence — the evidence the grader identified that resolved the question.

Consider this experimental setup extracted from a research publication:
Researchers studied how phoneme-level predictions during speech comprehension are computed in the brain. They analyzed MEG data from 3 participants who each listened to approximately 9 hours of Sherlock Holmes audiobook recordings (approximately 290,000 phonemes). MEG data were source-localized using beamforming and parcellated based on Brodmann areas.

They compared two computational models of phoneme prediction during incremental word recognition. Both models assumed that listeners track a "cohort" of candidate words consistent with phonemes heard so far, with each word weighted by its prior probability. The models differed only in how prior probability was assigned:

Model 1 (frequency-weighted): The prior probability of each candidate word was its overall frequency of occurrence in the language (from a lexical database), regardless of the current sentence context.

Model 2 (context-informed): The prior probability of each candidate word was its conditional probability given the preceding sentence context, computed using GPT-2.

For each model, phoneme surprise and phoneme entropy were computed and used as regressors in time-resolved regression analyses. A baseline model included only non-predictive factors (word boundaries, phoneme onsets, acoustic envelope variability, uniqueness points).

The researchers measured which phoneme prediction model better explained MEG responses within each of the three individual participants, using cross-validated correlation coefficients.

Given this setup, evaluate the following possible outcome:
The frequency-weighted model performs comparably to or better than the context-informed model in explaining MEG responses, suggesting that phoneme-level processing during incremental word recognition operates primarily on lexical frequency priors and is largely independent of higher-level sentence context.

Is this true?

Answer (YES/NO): NO